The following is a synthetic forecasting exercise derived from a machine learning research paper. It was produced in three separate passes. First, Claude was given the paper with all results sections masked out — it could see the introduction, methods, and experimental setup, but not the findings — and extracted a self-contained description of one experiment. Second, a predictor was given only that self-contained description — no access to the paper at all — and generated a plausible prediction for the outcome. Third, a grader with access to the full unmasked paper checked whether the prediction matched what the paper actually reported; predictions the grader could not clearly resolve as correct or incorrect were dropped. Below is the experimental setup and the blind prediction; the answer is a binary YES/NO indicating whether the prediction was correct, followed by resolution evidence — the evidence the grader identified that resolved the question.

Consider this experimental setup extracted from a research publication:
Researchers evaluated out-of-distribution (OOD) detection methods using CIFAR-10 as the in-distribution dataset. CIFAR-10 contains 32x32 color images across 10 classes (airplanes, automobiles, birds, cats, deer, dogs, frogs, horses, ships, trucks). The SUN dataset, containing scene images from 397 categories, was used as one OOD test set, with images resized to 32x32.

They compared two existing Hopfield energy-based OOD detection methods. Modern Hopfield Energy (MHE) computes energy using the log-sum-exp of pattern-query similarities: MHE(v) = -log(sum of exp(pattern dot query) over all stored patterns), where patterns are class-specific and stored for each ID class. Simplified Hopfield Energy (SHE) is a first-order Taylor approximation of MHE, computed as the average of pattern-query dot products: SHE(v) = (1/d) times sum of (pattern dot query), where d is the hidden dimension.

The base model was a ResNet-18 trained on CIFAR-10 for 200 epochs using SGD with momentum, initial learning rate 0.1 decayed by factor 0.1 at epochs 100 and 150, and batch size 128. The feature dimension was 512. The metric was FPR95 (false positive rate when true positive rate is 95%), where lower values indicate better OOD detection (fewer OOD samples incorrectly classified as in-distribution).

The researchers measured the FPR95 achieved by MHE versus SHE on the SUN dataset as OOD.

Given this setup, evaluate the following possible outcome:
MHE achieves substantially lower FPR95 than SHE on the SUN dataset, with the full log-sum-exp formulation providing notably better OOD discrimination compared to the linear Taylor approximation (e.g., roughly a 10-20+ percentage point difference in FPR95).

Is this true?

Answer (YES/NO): NO